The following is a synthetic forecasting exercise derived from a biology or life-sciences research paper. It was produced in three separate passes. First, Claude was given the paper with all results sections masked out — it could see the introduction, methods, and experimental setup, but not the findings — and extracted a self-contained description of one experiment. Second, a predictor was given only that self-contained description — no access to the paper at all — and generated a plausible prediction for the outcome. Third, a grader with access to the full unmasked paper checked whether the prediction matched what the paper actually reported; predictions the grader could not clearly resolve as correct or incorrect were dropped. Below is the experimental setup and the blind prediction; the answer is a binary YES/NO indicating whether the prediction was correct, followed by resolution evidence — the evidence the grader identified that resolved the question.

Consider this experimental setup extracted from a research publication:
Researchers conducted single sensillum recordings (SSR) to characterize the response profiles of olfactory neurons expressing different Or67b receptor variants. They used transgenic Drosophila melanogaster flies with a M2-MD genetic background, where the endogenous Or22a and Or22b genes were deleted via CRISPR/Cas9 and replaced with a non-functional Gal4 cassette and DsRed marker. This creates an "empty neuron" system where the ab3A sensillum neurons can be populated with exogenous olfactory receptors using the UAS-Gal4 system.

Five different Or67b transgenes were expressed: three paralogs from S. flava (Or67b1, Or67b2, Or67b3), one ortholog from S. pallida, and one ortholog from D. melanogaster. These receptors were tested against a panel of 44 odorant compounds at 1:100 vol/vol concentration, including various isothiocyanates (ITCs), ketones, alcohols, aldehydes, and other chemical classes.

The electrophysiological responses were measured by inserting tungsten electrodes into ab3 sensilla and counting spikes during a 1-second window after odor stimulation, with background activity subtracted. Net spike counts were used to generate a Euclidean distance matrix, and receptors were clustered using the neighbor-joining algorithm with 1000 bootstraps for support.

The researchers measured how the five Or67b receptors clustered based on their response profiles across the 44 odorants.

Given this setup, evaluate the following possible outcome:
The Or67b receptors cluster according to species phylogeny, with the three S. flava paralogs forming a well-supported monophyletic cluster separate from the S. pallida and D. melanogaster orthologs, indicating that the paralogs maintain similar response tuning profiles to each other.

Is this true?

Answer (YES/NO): NO